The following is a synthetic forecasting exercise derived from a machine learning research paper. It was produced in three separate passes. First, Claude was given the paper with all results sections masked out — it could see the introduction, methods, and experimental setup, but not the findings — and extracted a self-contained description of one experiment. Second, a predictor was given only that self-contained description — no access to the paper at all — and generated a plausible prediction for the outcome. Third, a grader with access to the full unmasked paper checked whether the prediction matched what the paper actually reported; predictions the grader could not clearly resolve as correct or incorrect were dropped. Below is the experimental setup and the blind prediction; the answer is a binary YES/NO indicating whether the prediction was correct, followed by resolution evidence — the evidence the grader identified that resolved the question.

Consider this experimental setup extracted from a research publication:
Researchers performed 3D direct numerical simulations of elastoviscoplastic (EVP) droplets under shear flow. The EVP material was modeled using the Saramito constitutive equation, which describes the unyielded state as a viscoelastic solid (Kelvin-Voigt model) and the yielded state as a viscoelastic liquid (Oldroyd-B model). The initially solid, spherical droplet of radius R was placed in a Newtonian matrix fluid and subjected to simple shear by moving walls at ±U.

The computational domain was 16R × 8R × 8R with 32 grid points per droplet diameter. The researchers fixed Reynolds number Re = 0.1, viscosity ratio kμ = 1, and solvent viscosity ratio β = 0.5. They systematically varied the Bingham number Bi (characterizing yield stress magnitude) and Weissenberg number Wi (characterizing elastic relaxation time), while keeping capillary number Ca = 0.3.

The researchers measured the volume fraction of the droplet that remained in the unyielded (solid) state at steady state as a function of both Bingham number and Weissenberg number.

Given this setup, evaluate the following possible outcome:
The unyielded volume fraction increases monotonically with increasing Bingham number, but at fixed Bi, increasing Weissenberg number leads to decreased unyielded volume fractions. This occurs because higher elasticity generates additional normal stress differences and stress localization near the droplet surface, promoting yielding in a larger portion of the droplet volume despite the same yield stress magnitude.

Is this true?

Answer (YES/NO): NO